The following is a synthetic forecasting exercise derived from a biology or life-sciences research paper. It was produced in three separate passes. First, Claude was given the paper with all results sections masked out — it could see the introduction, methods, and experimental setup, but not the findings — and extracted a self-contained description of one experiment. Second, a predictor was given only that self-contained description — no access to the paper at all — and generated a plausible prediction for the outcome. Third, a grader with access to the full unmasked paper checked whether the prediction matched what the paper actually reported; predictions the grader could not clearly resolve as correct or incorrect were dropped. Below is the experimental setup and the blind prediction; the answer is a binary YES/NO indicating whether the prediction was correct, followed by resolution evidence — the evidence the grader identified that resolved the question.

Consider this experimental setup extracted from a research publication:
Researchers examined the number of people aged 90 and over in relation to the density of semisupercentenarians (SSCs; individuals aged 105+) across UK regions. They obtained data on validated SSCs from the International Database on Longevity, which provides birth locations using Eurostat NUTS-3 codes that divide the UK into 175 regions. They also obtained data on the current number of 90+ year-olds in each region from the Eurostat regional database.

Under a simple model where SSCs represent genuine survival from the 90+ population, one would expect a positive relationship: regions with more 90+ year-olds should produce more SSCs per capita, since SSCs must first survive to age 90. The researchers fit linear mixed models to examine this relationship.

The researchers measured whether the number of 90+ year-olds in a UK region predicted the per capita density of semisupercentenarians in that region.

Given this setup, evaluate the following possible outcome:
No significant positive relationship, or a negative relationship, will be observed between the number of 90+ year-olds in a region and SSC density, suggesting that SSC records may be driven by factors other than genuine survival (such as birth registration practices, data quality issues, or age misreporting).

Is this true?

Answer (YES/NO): YES